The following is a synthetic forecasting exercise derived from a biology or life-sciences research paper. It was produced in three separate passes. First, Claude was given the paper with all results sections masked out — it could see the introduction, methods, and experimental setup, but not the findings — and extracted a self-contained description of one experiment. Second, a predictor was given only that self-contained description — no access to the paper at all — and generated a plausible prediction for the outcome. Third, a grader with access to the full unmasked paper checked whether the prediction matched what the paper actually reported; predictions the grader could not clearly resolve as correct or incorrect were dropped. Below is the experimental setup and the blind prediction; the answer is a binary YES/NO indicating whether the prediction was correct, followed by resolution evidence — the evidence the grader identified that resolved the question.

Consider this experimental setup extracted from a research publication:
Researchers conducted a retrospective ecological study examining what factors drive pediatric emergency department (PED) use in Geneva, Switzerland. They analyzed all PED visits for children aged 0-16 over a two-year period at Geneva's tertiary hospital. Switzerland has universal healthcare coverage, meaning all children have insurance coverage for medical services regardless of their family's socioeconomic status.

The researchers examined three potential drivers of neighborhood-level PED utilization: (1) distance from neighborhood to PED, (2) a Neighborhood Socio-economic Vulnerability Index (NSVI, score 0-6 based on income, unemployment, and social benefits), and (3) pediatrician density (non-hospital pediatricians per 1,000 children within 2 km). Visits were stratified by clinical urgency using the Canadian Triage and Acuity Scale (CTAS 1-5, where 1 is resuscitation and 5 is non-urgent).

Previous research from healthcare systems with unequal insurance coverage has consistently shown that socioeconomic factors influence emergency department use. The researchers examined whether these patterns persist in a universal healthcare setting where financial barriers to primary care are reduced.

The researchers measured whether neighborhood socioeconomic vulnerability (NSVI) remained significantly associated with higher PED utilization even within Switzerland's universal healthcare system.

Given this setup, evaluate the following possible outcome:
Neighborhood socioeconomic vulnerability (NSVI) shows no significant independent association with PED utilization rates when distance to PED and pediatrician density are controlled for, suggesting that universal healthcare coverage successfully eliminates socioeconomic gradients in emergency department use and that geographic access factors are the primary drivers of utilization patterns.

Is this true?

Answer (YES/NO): NO